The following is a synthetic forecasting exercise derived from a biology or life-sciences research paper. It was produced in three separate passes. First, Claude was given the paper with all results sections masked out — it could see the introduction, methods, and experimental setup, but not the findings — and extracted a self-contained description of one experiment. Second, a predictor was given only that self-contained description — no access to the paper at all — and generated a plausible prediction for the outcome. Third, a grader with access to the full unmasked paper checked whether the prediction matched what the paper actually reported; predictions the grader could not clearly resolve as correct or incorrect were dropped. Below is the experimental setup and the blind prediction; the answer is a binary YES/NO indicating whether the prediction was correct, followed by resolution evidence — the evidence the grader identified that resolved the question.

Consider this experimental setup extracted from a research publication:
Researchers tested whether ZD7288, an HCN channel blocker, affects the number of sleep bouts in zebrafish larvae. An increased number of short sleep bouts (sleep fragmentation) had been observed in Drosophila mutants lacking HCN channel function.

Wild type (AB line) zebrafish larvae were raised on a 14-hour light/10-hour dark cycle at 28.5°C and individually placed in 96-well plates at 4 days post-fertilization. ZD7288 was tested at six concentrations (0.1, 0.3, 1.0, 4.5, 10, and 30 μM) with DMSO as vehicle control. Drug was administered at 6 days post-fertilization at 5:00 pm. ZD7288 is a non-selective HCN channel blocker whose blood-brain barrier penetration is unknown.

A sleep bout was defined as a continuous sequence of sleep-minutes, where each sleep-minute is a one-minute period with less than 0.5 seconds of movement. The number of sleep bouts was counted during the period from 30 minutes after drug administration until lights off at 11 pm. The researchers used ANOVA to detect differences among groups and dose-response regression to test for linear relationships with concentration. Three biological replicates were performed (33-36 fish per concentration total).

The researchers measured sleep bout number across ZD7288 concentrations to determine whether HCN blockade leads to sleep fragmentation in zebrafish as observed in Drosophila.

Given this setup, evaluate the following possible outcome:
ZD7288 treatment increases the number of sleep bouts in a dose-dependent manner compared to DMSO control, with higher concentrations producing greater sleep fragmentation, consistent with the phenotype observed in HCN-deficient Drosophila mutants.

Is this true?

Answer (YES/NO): NO